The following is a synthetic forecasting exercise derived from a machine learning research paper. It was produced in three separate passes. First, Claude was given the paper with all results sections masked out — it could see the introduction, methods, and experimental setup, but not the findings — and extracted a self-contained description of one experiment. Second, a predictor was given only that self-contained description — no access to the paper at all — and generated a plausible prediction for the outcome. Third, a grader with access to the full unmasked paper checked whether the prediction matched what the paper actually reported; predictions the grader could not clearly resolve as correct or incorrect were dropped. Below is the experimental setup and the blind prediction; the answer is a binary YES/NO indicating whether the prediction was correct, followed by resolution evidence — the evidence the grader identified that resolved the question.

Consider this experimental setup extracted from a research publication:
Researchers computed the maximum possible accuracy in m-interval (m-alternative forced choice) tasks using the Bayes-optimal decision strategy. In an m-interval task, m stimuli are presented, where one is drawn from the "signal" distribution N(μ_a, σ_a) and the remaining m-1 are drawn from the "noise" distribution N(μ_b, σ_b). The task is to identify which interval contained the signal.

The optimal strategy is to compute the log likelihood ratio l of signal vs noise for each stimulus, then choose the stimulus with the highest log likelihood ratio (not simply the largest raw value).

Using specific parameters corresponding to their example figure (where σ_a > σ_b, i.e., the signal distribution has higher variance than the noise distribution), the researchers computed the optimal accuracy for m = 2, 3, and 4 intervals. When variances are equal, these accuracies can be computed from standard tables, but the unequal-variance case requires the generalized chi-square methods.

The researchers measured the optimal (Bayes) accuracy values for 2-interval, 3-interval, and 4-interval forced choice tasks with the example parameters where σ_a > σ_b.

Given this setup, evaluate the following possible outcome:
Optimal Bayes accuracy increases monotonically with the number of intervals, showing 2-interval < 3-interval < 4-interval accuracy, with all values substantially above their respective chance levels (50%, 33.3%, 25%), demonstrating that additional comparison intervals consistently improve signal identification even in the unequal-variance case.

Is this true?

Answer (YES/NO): NO